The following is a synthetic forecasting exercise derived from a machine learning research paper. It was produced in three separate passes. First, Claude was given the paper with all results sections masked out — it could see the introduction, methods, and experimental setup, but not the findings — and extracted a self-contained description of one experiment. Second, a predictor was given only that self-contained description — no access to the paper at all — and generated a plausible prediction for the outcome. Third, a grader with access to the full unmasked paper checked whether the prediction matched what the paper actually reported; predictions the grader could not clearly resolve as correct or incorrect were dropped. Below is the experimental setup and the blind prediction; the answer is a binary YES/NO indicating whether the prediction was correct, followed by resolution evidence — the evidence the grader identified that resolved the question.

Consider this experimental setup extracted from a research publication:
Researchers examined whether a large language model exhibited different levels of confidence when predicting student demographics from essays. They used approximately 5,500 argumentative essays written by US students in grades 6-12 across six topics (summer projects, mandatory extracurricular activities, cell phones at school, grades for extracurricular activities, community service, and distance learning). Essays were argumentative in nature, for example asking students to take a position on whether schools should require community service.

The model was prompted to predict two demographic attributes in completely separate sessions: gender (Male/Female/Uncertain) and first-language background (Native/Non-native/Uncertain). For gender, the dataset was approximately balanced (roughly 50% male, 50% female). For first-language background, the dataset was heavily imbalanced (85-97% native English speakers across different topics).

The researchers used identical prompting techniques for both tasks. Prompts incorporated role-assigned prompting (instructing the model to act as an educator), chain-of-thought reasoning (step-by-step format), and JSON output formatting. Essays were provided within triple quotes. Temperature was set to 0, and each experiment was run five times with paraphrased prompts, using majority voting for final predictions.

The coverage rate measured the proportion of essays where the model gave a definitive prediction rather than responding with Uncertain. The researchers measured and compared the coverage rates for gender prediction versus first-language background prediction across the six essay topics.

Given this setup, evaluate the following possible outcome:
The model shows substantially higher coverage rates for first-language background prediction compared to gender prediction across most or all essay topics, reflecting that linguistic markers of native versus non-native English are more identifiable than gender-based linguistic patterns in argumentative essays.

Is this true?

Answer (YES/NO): YES